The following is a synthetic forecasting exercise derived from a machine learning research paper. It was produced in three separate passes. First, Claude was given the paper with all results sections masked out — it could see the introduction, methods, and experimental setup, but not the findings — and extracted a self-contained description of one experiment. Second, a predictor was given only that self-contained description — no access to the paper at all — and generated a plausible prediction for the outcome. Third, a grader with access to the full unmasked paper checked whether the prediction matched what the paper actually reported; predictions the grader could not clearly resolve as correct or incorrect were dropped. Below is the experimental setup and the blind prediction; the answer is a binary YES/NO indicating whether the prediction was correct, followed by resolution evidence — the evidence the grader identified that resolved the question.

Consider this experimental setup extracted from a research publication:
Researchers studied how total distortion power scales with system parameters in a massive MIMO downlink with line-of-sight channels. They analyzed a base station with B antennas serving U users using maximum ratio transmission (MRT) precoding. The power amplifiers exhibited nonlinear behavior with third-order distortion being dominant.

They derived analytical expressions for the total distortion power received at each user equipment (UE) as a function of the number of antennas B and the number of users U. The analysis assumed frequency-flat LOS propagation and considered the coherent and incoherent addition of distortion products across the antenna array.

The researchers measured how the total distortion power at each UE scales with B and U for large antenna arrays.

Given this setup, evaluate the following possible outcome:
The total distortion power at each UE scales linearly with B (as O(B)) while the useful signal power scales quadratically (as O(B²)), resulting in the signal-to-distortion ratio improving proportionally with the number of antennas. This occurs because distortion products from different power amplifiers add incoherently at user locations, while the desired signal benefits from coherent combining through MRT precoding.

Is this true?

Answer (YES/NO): NO